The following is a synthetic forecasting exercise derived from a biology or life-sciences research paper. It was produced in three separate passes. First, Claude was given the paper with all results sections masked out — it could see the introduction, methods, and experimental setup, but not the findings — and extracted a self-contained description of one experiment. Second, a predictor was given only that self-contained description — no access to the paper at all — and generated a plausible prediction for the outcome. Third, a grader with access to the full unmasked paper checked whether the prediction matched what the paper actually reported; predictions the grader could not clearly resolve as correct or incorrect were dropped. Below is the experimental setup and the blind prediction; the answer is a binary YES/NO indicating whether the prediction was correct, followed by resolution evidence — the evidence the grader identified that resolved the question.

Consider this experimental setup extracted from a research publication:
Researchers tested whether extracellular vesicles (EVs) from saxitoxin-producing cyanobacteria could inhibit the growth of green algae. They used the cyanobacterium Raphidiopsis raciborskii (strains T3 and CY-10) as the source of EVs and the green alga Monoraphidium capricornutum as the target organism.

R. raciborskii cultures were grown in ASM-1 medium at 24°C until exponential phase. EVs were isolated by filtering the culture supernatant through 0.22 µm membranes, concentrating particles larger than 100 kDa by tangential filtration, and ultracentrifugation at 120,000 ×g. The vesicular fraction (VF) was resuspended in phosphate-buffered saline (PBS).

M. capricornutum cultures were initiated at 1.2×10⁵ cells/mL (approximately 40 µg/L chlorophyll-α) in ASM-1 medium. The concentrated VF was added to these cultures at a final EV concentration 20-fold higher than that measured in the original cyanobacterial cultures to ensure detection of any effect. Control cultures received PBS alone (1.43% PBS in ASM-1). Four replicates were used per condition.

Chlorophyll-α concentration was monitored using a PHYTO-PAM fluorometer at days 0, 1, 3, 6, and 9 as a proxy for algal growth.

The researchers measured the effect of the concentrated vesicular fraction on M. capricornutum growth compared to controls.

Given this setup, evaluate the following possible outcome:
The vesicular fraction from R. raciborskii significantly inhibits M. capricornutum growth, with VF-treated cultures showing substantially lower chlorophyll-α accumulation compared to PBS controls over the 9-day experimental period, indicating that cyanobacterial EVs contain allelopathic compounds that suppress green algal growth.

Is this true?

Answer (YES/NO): NO